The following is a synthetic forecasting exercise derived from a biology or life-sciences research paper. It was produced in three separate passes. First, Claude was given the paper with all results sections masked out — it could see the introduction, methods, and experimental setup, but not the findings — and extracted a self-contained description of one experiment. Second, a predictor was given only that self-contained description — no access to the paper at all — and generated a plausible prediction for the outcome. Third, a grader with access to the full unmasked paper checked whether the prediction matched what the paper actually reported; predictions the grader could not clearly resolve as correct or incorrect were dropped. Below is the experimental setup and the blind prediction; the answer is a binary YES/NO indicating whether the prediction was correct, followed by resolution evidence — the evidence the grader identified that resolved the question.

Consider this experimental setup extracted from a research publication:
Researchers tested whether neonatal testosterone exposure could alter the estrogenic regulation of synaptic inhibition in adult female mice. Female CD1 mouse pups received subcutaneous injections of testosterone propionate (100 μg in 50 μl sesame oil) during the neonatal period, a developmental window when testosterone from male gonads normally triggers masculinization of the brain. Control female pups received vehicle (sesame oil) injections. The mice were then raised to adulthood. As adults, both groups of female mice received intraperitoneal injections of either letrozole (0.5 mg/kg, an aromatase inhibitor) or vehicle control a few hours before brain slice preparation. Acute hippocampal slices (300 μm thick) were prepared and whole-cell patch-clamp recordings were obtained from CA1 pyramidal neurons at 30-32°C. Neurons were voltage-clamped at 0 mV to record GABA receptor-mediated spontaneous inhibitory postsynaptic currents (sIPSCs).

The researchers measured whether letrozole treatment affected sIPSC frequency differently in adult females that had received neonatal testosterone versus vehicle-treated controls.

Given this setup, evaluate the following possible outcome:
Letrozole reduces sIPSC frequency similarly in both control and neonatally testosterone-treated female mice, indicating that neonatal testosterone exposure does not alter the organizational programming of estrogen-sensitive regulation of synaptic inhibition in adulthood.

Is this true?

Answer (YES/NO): NO